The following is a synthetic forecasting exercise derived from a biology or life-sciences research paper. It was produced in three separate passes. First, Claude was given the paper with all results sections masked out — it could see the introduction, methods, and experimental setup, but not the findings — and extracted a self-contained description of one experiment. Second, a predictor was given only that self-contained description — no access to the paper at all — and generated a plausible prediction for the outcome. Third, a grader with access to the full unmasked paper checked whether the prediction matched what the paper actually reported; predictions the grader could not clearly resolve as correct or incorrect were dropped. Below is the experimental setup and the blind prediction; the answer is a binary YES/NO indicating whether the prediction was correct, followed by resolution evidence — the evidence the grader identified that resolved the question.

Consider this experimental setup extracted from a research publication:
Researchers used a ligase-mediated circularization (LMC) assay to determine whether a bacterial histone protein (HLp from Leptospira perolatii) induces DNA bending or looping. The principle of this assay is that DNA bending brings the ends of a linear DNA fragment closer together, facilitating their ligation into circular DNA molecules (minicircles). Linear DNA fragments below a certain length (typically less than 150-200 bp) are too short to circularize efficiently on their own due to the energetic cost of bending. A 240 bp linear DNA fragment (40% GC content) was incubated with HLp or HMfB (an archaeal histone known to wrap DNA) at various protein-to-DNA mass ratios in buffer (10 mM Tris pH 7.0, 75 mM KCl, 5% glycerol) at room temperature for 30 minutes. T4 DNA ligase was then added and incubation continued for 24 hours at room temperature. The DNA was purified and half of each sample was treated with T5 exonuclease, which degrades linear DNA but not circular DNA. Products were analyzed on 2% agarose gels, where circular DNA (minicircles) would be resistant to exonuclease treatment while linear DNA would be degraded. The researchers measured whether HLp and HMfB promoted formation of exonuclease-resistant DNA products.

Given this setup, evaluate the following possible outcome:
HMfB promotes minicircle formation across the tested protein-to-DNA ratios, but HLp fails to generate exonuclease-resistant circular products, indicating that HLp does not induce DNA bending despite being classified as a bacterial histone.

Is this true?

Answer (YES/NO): NO